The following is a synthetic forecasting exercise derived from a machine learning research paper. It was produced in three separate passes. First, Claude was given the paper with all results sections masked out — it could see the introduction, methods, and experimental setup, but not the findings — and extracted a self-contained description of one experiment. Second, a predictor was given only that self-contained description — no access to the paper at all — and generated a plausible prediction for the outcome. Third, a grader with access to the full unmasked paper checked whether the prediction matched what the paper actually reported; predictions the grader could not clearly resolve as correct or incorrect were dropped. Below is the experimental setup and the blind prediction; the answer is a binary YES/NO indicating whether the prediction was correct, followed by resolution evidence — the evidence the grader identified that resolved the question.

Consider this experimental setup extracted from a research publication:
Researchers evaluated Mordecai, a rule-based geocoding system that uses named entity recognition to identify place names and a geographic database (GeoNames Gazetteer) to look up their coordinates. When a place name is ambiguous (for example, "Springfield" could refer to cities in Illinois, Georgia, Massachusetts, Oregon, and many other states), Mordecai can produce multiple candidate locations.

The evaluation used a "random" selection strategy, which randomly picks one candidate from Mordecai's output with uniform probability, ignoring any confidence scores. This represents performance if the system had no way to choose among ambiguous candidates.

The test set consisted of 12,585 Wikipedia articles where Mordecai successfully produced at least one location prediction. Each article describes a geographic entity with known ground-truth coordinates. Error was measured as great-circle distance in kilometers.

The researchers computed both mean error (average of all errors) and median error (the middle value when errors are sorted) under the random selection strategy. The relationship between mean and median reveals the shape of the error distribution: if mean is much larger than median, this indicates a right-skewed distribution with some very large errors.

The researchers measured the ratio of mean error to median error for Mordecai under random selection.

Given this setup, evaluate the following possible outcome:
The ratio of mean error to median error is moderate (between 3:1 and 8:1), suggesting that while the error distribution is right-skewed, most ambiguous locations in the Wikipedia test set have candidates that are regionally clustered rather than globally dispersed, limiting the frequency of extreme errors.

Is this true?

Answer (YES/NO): NO